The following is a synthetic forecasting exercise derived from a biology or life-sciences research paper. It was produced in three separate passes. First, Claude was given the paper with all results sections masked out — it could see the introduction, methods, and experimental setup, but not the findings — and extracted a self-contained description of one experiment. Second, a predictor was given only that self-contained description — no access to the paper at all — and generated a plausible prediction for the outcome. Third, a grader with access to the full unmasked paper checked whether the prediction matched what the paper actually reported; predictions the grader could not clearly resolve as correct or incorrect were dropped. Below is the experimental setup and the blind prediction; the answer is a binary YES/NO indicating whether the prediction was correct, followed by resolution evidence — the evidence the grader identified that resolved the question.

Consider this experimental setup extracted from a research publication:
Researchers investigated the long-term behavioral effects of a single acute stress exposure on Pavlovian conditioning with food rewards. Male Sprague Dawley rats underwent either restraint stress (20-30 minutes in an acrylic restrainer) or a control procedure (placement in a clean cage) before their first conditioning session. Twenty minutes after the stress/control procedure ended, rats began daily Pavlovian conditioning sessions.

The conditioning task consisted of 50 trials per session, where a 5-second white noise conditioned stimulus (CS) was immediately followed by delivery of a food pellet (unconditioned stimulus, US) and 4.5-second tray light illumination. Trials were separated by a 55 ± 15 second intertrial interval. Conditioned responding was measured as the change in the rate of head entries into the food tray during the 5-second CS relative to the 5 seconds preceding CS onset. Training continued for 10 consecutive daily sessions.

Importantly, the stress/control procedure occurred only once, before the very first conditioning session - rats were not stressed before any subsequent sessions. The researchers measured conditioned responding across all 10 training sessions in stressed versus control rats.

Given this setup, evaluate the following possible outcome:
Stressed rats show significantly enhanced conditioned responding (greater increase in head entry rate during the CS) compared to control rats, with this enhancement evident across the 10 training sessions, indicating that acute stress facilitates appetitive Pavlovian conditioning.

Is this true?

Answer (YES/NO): YES